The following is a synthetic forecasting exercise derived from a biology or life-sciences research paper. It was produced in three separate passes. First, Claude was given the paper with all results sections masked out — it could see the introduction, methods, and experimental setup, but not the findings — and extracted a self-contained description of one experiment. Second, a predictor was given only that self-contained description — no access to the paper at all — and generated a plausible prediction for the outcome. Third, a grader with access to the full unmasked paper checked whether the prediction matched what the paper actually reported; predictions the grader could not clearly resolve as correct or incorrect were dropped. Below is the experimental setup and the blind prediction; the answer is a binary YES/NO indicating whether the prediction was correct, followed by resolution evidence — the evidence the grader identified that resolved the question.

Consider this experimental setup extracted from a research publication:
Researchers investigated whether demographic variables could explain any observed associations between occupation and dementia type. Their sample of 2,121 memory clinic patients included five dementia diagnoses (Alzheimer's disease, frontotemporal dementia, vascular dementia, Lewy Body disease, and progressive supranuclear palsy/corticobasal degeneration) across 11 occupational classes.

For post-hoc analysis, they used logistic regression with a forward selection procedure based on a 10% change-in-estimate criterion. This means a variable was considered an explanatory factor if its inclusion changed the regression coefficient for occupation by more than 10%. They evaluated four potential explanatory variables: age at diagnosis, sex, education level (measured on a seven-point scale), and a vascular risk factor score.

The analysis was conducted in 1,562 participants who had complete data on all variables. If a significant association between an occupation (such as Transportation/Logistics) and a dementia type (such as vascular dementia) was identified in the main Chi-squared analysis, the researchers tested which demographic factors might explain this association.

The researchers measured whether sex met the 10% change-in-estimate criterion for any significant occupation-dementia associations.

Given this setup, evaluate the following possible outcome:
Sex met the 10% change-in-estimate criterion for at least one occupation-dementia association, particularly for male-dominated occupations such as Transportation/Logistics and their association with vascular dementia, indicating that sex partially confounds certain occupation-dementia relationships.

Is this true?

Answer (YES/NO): NO